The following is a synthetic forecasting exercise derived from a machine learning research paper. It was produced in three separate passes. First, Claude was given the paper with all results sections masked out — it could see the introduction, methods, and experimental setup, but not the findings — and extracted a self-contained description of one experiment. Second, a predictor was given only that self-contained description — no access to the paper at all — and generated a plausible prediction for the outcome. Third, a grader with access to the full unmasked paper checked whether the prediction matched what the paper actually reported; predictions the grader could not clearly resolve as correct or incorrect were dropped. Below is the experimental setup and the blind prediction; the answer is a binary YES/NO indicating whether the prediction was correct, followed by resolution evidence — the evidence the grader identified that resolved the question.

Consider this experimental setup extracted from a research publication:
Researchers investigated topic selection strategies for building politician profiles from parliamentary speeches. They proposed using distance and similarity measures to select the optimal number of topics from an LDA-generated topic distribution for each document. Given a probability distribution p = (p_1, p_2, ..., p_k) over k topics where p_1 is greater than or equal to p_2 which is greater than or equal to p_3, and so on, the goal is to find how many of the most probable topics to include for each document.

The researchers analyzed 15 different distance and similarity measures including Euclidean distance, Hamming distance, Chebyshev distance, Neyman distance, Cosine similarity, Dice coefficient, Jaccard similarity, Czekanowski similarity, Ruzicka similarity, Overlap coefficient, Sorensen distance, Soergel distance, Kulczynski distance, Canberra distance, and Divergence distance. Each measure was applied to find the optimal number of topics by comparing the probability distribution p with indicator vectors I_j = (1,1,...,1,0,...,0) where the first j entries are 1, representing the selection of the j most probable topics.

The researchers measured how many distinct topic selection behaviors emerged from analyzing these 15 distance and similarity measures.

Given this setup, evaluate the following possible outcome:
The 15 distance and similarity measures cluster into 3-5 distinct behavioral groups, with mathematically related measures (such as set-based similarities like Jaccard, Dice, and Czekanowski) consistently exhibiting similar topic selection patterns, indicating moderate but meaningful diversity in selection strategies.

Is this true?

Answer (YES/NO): NO